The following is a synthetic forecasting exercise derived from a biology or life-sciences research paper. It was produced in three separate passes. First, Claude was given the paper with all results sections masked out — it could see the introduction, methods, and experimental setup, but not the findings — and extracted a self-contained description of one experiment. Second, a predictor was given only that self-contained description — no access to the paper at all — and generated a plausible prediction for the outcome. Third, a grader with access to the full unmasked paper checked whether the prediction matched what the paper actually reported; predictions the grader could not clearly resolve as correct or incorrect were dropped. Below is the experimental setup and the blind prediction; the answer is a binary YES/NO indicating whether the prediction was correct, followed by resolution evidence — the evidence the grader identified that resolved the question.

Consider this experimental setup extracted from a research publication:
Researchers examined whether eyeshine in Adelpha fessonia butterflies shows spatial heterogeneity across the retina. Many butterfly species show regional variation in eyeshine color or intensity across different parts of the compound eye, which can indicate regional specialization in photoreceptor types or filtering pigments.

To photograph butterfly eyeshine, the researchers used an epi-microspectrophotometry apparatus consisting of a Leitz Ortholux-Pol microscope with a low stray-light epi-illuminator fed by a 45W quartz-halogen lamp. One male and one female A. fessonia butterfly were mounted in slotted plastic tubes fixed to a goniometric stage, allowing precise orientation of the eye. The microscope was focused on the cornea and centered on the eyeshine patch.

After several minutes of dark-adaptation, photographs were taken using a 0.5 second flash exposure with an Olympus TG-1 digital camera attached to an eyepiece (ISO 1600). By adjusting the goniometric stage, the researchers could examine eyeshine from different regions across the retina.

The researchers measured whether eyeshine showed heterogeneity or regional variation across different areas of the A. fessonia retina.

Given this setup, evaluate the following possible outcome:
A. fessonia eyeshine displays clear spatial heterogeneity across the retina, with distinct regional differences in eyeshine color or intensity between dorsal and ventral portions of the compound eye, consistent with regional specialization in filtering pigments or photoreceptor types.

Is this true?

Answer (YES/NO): NO